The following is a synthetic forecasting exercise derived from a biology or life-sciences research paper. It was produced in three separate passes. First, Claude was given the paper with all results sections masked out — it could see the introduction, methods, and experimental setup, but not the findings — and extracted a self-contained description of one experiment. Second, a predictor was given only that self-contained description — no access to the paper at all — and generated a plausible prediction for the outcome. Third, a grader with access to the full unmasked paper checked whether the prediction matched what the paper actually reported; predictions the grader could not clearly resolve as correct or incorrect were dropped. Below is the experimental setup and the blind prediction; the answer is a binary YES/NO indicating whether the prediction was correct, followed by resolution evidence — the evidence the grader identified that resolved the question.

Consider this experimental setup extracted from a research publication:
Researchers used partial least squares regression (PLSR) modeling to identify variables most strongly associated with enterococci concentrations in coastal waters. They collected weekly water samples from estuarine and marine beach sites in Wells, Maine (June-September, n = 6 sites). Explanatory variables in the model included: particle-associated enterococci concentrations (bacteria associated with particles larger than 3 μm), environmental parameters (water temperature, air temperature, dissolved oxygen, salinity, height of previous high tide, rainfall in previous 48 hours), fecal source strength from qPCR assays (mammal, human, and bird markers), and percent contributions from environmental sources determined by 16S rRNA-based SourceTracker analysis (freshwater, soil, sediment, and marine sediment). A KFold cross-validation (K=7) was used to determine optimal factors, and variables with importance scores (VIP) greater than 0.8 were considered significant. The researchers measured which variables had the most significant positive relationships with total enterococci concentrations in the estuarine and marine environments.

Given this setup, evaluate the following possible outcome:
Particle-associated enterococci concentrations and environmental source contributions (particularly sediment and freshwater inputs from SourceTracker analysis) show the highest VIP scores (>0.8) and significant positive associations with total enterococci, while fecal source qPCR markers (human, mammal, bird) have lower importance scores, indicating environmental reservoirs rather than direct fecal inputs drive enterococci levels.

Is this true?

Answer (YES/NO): NO